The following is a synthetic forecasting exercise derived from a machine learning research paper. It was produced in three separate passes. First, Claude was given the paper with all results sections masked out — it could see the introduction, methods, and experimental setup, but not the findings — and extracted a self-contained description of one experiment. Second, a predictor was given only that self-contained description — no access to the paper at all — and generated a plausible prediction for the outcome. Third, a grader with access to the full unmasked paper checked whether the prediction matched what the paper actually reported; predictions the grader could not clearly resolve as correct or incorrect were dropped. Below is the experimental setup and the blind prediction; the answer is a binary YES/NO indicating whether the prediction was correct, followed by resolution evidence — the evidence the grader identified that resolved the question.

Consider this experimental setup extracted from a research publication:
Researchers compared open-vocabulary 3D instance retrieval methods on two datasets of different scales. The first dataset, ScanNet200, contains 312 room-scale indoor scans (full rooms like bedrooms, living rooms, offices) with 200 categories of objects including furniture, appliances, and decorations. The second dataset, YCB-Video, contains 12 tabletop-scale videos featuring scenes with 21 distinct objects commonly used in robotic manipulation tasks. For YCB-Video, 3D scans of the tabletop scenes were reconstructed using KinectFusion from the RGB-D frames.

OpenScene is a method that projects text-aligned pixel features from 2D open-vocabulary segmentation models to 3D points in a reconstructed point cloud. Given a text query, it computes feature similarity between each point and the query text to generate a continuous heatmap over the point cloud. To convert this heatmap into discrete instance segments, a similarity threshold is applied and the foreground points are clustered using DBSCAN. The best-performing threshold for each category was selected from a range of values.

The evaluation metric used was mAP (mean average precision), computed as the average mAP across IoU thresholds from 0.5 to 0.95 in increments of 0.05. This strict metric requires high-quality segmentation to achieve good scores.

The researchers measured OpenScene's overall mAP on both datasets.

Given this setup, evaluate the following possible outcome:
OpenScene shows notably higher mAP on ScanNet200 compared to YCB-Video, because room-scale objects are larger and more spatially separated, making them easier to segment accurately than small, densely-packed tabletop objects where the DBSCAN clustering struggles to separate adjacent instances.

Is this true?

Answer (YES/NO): NO